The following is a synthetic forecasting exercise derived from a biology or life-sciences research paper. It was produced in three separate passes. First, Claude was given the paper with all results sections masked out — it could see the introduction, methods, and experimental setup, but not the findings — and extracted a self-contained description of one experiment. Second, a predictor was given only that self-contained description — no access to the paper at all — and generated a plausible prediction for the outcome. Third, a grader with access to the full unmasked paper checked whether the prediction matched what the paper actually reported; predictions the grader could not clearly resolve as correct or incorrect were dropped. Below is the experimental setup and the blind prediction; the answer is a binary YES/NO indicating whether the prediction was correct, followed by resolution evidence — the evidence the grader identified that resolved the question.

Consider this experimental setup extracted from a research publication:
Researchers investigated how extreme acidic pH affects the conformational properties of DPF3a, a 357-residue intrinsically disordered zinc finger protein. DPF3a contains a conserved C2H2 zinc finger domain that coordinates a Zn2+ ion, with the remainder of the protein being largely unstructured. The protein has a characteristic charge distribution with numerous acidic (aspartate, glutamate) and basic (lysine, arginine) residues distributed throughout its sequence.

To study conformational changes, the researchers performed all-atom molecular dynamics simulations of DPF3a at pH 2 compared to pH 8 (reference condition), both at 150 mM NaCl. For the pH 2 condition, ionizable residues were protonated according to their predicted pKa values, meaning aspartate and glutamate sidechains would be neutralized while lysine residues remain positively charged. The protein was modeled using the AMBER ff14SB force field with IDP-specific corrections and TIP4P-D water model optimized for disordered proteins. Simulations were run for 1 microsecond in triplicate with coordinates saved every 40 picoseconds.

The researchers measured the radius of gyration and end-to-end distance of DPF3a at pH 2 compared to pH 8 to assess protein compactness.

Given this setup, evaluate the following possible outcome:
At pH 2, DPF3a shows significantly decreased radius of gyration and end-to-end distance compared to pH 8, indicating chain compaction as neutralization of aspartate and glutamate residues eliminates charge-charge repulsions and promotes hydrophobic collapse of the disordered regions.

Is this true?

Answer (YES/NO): NO